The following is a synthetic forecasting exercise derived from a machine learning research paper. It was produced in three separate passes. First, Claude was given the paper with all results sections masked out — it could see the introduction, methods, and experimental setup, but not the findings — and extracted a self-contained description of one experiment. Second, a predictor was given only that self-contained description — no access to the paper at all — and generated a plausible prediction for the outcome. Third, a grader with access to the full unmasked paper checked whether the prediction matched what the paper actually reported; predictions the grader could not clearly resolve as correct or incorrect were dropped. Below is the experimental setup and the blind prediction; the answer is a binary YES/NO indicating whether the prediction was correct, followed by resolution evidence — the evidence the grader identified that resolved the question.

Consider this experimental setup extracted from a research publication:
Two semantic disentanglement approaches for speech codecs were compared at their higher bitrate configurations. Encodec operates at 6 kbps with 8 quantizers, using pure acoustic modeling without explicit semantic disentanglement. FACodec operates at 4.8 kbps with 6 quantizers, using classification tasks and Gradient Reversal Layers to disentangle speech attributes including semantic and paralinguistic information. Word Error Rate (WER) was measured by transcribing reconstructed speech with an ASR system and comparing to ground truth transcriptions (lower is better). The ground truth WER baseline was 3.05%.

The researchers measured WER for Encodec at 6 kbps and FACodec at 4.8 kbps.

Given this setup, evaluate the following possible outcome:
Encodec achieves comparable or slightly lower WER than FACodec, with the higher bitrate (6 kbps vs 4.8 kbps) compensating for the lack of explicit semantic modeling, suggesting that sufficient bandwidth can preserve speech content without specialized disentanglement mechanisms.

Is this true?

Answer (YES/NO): YES